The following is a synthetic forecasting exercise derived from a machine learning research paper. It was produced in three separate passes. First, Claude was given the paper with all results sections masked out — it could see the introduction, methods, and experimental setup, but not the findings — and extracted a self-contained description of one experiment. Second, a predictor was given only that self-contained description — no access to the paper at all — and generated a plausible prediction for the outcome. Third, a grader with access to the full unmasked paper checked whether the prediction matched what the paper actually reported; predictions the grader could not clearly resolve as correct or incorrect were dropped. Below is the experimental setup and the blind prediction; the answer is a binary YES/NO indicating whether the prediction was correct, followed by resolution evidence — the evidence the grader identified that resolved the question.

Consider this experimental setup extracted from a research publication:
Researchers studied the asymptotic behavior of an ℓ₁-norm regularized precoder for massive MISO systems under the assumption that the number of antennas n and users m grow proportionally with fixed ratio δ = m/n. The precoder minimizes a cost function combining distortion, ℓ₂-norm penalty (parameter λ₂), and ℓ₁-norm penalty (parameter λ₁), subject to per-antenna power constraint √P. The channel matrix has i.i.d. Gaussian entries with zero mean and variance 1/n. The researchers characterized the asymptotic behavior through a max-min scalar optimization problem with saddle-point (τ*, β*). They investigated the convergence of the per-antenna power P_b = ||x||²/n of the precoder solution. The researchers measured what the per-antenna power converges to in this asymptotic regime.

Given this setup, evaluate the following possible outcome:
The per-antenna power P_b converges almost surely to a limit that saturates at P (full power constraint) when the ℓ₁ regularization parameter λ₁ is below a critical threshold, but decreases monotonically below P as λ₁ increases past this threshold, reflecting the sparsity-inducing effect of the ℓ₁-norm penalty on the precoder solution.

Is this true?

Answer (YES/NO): NO